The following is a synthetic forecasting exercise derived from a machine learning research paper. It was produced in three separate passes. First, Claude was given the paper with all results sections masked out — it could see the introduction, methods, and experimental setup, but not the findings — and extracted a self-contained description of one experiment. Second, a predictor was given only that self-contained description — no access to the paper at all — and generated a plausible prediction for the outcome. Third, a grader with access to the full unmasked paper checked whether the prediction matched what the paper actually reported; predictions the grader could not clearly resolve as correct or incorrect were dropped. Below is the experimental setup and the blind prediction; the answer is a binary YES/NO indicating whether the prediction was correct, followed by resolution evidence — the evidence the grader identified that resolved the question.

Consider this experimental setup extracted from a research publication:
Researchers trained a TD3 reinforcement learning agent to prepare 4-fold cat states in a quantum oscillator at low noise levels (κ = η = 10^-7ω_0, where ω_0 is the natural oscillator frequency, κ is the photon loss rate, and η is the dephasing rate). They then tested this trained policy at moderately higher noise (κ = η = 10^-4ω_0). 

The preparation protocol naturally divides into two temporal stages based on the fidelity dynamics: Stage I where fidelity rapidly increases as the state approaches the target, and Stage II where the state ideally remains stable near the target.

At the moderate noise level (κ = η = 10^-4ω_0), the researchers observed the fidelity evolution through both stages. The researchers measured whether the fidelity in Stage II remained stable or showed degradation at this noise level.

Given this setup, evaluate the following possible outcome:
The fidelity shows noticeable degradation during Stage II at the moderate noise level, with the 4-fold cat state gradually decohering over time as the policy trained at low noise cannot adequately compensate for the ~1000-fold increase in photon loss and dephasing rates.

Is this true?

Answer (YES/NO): NO